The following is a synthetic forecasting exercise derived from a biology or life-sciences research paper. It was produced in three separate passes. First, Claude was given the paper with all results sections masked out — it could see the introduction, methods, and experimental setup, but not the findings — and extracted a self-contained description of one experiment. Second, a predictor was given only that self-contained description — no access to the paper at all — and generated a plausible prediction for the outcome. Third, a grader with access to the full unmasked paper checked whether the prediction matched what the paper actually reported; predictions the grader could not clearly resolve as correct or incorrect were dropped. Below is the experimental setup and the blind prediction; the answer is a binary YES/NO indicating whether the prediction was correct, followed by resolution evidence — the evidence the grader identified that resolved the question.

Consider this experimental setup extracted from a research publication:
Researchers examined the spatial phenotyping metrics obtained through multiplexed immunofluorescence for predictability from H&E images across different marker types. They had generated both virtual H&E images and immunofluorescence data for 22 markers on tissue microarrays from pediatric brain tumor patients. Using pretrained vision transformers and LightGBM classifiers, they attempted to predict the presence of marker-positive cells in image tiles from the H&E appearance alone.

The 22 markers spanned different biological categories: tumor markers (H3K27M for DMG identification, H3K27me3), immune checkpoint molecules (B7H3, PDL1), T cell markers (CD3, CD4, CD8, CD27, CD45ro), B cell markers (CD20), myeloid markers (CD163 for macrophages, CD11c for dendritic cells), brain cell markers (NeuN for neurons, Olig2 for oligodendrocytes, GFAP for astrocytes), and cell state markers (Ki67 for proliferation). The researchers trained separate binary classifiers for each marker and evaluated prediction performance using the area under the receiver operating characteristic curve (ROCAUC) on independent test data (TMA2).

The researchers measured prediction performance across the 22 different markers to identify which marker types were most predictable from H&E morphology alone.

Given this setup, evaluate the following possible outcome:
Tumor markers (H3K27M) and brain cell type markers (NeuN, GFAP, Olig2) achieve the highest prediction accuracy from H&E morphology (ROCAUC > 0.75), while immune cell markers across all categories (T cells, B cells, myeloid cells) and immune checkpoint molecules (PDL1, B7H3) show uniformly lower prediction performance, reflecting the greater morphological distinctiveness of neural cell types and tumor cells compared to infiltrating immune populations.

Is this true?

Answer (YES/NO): NO